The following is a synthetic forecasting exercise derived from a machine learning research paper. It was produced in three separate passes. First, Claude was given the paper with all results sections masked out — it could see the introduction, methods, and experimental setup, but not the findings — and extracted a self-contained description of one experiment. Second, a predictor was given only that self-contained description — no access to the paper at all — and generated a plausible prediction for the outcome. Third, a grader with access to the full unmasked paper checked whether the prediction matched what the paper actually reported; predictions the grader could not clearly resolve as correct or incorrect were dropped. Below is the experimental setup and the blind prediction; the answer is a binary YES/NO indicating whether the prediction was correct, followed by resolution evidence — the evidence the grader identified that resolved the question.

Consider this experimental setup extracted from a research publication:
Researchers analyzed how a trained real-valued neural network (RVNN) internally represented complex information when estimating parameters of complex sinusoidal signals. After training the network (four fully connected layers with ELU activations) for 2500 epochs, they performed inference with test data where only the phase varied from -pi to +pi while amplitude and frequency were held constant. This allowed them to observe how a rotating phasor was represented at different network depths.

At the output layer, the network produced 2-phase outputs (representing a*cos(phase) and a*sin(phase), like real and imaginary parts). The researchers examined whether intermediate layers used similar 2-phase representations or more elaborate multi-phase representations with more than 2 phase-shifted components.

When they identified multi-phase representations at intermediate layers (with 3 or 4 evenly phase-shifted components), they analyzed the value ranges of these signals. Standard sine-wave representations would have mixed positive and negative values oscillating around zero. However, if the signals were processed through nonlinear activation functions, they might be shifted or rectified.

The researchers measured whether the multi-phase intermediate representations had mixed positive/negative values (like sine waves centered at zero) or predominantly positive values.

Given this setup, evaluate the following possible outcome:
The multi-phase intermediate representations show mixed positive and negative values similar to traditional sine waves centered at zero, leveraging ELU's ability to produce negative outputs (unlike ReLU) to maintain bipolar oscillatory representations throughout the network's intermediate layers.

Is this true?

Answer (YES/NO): NO